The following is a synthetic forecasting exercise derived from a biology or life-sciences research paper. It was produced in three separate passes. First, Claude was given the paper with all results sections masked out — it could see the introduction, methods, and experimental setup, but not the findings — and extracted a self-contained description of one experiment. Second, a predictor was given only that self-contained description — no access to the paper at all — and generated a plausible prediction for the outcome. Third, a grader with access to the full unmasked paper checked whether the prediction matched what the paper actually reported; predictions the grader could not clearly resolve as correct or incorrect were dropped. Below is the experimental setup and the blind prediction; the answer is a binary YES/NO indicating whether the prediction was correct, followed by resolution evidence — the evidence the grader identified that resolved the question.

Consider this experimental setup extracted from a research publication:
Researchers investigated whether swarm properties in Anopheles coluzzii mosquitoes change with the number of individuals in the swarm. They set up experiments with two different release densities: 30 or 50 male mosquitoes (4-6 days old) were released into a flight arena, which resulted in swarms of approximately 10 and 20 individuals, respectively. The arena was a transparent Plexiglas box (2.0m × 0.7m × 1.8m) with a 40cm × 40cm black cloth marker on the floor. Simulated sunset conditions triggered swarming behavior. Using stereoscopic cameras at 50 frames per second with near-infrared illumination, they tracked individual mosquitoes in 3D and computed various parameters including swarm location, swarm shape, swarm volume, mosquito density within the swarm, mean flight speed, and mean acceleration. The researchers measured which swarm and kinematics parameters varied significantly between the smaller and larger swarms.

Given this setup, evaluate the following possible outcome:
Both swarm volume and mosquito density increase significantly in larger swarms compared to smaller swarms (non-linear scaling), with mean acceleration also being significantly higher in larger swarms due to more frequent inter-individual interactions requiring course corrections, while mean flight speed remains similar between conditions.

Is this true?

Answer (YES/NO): NO